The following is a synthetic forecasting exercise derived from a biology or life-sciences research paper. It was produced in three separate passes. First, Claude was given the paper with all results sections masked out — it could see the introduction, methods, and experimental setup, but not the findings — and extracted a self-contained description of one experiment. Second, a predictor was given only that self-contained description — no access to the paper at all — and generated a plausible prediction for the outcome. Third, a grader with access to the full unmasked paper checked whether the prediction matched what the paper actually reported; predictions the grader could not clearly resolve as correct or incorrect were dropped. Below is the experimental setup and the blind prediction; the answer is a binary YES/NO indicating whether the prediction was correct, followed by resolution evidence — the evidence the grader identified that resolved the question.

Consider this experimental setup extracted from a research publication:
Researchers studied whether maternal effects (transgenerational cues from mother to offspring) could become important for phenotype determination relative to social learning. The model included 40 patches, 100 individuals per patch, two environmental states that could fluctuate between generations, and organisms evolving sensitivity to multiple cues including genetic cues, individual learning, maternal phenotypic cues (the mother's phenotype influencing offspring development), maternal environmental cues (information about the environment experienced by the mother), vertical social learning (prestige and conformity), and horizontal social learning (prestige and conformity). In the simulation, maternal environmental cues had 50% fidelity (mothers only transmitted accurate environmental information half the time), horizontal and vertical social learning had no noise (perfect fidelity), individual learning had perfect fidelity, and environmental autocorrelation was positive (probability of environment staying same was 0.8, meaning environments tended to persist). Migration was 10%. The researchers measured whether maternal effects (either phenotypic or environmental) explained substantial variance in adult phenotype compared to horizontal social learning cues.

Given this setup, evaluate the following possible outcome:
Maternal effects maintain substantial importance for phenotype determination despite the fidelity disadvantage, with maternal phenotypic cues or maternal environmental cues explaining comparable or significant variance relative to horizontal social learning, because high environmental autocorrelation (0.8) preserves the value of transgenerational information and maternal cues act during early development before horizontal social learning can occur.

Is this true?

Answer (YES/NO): NO